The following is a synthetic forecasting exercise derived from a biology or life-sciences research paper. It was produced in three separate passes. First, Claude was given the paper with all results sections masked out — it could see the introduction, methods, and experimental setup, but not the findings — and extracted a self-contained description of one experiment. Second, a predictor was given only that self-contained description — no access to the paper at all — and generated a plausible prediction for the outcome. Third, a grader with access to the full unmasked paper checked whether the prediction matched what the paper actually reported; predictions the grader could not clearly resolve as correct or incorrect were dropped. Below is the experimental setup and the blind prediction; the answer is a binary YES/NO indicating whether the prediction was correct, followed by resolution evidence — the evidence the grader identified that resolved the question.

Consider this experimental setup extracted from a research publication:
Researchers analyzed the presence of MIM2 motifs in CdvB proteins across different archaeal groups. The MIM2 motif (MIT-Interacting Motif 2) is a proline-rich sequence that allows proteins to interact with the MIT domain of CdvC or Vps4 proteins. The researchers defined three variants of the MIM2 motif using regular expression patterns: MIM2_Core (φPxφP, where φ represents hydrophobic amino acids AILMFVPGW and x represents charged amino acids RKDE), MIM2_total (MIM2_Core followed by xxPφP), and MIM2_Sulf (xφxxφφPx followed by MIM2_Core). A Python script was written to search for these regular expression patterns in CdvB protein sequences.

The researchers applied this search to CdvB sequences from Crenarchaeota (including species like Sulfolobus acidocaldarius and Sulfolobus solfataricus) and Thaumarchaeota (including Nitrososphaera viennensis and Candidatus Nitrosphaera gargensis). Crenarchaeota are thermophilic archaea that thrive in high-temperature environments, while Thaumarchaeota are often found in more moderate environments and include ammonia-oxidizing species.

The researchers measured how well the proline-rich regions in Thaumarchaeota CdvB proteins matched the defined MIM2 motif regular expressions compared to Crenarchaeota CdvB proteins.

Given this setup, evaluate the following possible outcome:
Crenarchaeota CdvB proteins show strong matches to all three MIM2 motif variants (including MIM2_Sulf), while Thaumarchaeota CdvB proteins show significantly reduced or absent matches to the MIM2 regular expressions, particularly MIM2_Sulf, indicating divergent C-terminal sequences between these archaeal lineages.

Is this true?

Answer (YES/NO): NO